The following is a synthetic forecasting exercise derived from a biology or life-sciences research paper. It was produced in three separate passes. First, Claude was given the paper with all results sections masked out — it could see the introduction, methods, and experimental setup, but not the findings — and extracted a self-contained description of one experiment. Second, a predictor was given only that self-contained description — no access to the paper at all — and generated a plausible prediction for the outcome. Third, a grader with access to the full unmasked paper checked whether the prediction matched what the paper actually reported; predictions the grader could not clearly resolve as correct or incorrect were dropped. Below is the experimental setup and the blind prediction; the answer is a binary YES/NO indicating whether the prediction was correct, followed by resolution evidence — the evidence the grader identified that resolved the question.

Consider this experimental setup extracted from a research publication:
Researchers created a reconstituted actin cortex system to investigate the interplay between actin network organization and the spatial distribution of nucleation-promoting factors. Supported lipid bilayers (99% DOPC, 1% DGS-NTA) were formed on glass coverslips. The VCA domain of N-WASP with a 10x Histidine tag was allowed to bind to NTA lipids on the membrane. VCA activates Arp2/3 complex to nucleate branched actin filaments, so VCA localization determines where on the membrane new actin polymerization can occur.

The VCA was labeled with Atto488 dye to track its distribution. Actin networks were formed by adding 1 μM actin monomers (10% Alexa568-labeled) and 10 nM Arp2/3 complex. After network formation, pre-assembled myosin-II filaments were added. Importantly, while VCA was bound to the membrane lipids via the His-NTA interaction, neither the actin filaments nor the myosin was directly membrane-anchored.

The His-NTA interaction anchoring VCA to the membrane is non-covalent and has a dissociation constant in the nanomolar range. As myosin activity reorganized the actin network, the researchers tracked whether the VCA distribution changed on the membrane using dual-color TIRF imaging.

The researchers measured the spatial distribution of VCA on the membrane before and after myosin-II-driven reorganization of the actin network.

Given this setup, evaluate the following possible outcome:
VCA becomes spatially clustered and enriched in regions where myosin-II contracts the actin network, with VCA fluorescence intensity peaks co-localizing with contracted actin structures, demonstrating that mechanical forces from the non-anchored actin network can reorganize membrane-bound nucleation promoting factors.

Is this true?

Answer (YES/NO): NO